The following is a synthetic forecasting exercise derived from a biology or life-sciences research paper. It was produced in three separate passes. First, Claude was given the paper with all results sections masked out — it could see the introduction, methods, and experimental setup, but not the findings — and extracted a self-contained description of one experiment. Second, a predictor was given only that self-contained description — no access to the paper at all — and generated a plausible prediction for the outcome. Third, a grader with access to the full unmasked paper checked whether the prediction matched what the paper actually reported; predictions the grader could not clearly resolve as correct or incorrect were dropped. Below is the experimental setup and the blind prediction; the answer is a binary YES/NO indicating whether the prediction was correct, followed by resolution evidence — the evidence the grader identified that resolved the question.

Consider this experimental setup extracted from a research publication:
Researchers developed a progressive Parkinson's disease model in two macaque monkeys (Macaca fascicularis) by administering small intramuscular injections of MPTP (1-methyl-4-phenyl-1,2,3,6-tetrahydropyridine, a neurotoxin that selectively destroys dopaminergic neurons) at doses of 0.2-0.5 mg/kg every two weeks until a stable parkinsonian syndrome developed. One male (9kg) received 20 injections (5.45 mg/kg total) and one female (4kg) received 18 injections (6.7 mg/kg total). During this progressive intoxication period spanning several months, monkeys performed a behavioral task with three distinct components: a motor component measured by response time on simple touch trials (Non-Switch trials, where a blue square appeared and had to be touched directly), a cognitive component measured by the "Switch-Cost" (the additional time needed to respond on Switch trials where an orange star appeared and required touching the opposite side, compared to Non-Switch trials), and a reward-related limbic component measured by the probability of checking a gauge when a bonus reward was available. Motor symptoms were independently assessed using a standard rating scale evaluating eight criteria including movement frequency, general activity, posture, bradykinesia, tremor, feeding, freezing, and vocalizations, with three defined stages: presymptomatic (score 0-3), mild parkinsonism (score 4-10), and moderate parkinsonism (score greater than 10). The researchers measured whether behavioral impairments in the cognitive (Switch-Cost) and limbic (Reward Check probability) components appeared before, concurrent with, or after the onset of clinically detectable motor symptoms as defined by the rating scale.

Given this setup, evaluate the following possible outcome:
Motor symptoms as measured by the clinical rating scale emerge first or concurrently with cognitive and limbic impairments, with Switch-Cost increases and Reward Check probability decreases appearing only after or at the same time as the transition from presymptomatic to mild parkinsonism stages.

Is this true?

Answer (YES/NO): NO